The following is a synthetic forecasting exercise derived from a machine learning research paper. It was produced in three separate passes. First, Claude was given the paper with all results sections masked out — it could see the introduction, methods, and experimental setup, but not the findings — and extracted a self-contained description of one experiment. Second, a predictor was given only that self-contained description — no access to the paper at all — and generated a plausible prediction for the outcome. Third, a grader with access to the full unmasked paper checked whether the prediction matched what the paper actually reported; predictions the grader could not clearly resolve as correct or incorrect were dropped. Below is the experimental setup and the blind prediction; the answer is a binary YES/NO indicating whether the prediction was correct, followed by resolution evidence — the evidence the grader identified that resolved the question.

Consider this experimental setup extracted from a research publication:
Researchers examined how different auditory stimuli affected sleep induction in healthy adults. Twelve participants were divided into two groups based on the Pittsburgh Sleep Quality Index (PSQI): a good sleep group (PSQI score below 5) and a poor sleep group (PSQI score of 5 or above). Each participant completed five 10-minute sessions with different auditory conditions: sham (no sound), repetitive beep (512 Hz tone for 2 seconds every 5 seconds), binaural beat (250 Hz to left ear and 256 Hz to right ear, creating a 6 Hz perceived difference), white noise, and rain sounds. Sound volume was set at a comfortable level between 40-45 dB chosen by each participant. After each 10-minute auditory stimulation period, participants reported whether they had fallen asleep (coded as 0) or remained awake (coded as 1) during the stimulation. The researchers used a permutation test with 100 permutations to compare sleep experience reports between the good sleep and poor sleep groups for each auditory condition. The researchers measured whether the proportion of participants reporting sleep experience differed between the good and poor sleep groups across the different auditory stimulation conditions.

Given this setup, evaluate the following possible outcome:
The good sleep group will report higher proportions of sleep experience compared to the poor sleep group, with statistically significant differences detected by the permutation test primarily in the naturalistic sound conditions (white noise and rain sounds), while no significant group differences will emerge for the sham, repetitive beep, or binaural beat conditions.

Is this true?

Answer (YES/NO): YES